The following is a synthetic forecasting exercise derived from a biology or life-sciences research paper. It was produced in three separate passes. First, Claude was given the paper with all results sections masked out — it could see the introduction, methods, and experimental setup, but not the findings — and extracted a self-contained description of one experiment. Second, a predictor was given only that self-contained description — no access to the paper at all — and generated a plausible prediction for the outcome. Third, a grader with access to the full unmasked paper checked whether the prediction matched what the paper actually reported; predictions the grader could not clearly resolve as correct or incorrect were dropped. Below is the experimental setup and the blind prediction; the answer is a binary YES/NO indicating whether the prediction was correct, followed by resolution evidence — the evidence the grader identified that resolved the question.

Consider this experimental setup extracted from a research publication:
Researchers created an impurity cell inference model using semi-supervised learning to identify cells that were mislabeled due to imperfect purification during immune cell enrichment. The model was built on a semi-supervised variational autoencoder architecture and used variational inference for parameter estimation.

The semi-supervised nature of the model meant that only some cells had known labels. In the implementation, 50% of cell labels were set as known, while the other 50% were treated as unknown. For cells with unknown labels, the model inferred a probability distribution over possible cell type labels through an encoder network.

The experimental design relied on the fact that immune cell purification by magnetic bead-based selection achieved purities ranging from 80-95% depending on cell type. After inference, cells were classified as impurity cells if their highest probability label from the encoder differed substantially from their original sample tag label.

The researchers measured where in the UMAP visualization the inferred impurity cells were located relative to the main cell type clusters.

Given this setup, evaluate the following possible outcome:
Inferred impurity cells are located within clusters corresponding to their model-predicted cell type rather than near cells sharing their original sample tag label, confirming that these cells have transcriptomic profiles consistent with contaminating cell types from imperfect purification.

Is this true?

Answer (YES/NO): NO